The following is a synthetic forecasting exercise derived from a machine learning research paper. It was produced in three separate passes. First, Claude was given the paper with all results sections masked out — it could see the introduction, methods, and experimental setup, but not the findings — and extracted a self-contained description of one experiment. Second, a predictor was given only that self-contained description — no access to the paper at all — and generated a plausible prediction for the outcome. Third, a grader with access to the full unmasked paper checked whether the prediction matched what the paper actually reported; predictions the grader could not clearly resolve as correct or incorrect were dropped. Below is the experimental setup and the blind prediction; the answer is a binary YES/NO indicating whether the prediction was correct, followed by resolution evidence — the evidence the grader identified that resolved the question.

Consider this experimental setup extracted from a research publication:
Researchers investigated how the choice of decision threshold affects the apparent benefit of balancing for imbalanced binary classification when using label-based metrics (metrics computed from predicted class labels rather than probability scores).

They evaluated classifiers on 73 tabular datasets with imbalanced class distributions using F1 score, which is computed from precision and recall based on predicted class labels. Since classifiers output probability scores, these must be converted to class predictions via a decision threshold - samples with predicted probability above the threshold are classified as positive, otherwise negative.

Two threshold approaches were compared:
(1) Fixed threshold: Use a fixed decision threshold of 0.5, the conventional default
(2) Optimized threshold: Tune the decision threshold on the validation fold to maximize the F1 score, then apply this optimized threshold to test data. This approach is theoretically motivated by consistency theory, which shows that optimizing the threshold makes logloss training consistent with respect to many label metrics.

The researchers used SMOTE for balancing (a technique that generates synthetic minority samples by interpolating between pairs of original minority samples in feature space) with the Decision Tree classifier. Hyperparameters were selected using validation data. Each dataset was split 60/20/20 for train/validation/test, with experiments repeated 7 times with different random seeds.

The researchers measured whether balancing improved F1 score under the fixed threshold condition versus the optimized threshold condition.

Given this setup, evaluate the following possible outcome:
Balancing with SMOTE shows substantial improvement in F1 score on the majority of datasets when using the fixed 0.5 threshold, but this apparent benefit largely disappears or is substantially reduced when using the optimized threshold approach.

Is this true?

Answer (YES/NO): YES